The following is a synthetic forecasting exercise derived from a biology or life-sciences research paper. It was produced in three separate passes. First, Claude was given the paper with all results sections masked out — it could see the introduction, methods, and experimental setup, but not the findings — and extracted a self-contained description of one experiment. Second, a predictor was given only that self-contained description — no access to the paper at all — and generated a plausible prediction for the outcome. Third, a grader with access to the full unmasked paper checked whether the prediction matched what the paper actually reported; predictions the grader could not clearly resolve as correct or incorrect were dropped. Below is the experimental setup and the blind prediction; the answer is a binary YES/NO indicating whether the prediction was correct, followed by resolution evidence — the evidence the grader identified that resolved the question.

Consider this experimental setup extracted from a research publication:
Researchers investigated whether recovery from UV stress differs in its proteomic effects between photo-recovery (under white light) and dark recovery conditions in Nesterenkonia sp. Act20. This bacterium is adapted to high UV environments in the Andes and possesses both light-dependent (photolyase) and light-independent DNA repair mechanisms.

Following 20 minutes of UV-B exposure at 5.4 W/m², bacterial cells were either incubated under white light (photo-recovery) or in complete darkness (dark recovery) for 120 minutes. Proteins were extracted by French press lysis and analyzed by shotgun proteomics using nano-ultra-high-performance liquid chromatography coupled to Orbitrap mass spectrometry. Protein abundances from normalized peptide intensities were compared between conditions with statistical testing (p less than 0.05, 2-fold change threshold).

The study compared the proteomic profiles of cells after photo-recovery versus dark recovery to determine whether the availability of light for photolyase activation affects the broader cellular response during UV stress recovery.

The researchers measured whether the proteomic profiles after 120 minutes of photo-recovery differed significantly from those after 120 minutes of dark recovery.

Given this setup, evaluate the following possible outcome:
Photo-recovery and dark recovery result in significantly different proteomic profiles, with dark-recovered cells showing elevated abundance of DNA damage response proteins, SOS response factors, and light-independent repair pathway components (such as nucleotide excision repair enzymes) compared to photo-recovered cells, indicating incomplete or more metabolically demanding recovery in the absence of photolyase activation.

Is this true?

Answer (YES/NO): NO